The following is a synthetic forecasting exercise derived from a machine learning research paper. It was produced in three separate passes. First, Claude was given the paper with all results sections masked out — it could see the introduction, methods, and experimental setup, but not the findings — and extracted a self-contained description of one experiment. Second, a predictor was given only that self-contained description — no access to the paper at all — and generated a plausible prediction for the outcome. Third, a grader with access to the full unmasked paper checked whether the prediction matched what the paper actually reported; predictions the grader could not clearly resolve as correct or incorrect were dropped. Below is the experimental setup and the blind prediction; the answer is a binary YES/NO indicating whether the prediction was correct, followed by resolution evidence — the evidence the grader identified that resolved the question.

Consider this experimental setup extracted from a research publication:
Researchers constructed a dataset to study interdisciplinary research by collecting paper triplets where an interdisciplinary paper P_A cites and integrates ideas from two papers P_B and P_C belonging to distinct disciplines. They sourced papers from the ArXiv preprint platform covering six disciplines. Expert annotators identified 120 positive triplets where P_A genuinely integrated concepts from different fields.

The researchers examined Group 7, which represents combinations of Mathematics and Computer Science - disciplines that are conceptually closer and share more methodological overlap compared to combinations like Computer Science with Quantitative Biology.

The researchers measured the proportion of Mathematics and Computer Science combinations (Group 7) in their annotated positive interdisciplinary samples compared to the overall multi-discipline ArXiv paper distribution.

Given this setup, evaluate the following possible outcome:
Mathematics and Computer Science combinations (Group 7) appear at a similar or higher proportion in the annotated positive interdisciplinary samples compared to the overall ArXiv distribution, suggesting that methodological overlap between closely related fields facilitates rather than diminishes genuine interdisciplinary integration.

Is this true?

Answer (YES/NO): NO